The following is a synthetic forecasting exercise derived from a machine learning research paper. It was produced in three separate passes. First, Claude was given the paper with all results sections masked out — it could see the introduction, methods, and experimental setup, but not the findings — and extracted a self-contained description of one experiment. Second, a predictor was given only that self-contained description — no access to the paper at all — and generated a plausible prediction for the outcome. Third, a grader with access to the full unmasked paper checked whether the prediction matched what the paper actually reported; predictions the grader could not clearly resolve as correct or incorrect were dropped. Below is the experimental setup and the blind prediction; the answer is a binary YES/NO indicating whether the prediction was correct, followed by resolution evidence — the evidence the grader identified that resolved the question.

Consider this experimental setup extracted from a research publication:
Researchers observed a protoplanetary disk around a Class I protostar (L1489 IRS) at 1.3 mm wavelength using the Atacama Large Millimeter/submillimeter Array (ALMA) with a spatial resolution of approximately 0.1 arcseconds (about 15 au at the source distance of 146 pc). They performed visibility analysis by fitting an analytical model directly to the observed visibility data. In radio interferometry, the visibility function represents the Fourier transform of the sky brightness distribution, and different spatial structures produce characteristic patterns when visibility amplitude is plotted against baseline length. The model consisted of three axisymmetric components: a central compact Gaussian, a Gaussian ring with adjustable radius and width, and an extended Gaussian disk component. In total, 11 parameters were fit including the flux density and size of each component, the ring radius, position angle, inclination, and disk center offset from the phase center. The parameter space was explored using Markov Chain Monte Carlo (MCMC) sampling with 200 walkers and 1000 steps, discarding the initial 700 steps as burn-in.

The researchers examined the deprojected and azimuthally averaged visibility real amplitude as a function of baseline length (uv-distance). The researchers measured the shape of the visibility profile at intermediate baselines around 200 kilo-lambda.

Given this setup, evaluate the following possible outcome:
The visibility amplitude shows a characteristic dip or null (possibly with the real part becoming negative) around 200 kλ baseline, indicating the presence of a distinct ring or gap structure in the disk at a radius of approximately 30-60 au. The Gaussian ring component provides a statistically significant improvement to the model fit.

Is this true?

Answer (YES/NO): YES